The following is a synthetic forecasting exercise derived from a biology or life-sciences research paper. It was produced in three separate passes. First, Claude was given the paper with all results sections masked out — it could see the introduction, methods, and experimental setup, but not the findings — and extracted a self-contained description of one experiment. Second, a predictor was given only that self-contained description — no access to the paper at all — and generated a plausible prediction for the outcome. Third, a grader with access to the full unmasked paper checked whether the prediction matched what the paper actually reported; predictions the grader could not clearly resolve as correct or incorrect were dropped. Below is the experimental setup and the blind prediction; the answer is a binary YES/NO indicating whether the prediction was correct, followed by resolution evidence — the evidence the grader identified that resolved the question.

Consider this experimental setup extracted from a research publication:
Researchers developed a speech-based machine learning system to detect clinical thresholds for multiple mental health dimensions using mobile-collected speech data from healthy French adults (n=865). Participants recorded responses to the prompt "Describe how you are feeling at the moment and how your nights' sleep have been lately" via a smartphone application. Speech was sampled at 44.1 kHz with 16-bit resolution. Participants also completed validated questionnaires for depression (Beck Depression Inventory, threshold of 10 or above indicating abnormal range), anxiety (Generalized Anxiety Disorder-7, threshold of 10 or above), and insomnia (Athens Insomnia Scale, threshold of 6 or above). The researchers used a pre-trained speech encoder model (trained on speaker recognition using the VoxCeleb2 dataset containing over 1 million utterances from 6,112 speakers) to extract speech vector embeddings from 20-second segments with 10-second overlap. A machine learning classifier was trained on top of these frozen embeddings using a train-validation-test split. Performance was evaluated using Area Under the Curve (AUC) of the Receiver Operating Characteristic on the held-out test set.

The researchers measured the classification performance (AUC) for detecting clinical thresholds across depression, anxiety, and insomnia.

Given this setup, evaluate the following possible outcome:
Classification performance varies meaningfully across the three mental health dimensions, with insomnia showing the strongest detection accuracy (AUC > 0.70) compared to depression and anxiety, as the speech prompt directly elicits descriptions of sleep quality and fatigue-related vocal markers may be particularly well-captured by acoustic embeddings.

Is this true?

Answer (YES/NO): NO